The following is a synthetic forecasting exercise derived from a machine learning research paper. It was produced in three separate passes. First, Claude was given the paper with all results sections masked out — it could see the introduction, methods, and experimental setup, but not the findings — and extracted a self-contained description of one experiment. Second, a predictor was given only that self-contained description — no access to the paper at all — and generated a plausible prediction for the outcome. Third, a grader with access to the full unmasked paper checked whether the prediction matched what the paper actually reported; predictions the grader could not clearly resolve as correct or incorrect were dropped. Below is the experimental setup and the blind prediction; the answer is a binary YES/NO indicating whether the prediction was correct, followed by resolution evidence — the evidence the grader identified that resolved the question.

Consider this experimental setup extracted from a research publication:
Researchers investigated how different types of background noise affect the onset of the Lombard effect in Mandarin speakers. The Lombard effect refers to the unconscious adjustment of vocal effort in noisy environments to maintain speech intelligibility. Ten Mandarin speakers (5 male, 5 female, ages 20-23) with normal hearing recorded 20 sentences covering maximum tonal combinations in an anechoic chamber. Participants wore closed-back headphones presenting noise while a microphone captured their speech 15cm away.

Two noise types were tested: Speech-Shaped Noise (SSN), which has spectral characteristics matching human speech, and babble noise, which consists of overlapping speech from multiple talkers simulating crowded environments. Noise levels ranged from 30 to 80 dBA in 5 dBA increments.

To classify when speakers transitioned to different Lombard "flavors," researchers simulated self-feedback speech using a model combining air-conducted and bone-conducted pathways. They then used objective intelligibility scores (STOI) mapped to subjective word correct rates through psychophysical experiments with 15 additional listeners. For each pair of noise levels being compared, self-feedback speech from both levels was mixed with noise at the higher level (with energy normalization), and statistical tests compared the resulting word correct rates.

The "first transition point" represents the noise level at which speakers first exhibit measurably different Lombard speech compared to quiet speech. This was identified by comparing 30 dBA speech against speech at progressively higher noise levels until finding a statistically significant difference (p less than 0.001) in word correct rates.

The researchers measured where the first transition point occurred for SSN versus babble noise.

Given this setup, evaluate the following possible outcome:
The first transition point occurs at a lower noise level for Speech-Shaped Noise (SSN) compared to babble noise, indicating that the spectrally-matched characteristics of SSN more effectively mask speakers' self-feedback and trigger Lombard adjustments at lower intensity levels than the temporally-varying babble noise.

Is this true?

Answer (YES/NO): YES